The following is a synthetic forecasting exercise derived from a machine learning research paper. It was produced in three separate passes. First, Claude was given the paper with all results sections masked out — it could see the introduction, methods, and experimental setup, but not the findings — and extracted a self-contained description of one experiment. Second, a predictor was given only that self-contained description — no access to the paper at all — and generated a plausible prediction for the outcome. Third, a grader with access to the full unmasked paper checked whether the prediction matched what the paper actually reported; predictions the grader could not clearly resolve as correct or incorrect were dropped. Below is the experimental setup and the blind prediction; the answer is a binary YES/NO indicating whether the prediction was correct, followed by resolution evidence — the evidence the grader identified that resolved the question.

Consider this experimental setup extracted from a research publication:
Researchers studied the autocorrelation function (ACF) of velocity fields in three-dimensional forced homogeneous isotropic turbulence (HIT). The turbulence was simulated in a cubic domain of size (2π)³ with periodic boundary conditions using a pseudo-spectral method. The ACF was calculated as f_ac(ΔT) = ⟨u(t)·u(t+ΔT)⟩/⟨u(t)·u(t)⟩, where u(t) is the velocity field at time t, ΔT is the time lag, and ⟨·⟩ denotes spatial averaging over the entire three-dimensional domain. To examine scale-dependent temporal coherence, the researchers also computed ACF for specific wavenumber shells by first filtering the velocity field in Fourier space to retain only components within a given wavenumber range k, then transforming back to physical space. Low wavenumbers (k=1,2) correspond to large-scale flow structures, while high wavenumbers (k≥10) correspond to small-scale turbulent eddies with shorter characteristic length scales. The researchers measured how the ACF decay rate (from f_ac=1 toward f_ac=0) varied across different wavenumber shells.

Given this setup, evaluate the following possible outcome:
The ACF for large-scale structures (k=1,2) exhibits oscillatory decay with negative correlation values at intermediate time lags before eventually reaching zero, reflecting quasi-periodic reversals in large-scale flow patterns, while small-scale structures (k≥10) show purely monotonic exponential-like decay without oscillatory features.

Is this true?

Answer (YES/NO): NO